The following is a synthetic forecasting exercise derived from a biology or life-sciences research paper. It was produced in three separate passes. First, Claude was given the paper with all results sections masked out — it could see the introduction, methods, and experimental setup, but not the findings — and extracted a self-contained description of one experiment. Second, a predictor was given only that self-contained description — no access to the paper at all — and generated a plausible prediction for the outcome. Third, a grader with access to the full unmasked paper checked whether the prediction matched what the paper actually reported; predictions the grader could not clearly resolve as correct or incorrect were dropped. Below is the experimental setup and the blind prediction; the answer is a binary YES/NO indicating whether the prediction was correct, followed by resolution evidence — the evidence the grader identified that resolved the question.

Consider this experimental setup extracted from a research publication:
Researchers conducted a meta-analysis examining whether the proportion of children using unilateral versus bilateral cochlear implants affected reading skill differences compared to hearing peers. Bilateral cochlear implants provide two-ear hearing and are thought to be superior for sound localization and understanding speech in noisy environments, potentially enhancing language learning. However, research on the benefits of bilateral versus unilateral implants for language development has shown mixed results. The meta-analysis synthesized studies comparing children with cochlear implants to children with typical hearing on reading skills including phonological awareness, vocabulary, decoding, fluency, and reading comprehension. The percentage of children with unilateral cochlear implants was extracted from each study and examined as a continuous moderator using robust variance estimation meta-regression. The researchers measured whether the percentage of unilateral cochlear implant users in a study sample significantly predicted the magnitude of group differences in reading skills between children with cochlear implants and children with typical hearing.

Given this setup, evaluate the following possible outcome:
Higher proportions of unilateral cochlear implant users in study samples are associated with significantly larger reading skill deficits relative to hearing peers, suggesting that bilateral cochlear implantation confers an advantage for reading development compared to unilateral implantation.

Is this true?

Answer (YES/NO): YES